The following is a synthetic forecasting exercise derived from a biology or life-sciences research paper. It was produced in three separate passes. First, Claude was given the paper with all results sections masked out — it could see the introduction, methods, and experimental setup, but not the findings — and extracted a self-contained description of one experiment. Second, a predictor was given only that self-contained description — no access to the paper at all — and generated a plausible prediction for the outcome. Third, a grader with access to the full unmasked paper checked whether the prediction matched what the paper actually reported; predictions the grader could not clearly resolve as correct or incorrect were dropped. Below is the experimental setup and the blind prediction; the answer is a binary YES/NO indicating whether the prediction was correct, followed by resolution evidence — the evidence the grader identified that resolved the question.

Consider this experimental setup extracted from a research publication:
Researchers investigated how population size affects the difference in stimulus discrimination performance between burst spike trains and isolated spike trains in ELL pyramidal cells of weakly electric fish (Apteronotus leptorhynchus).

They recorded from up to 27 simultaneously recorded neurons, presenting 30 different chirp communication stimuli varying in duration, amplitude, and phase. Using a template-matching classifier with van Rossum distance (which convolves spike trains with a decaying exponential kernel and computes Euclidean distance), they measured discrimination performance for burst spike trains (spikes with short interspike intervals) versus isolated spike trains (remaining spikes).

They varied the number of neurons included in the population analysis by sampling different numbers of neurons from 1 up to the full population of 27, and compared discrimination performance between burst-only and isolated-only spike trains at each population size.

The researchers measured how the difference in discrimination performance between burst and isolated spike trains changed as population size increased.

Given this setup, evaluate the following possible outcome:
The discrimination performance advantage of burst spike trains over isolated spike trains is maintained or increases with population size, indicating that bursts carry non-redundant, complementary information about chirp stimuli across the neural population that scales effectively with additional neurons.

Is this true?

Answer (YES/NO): NO